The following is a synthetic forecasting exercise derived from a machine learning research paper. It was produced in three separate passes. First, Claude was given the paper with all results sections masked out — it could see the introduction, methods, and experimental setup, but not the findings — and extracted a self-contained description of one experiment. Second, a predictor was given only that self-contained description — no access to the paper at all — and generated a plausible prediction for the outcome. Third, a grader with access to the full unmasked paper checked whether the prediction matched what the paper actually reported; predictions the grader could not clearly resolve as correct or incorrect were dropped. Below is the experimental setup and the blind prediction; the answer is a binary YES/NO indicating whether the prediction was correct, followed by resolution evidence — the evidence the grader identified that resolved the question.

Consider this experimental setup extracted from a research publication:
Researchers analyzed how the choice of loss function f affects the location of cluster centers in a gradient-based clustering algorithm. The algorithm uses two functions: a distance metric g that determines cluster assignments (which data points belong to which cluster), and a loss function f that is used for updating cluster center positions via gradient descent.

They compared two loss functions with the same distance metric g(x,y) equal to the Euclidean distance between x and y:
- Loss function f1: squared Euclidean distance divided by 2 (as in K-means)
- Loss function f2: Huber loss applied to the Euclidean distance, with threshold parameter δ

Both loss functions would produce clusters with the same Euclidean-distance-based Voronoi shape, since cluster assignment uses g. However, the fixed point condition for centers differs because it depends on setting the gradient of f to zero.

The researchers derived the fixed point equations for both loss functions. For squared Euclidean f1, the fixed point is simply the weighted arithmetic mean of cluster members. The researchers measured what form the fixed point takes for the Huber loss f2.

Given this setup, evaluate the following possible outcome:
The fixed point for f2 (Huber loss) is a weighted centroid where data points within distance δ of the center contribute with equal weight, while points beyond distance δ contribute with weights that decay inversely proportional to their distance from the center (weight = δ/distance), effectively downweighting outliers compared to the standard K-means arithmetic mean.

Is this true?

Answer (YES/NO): YES